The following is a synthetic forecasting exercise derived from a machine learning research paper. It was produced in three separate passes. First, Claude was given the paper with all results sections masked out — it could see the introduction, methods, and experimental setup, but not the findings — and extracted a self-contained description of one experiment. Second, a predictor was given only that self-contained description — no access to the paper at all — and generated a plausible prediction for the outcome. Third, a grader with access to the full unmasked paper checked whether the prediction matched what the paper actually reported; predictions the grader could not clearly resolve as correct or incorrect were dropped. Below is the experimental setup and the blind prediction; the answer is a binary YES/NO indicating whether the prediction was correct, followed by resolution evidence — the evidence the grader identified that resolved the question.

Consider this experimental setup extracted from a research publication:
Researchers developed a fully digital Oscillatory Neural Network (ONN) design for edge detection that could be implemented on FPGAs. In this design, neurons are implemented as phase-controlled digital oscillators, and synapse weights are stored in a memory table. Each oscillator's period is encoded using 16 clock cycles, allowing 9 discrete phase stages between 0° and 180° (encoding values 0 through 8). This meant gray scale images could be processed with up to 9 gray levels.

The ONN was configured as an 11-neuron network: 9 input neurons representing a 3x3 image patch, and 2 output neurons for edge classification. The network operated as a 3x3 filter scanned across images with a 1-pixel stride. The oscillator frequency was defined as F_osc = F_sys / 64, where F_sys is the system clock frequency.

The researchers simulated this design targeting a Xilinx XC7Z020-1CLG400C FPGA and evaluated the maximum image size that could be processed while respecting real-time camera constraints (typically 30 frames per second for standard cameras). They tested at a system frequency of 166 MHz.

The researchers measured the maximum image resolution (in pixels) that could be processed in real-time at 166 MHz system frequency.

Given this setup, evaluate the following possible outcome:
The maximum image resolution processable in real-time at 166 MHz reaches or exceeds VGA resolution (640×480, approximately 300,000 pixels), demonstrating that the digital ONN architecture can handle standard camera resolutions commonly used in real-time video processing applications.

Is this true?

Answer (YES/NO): NO